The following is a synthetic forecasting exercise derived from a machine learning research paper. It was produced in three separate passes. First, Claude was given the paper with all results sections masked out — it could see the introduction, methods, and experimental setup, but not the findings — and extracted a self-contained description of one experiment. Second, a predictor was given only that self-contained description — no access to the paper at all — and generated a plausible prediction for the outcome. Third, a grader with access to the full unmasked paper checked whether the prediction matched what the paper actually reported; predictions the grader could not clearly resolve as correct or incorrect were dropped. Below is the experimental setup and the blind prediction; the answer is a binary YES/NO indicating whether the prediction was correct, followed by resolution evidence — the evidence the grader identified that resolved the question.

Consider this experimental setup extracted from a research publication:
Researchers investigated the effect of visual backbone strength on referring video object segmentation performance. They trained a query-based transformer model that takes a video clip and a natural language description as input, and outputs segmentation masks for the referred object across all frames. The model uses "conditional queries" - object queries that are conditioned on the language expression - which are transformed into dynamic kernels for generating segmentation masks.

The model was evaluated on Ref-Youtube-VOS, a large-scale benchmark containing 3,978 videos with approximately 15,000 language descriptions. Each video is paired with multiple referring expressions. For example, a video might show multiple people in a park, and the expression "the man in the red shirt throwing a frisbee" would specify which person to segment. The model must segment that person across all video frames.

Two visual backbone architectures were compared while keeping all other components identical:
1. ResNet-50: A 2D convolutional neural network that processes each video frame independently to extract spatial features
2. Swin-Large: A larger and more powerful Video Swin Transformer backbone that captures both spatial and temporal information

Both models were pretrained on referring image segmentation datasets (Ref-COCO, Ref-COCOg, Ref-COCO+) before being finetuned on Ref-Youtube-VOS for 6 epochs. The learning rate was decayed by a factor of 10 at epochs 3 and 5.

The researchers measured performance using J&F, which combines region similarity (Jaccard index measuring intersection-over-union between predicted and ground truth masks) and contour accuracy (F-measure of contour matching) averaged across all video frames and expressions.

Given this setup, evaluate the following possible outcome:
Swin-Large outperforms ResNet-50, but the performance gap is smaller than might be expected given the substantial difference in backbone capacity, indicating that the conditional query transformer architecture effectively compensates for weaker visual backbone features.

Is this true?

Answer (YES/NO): NO